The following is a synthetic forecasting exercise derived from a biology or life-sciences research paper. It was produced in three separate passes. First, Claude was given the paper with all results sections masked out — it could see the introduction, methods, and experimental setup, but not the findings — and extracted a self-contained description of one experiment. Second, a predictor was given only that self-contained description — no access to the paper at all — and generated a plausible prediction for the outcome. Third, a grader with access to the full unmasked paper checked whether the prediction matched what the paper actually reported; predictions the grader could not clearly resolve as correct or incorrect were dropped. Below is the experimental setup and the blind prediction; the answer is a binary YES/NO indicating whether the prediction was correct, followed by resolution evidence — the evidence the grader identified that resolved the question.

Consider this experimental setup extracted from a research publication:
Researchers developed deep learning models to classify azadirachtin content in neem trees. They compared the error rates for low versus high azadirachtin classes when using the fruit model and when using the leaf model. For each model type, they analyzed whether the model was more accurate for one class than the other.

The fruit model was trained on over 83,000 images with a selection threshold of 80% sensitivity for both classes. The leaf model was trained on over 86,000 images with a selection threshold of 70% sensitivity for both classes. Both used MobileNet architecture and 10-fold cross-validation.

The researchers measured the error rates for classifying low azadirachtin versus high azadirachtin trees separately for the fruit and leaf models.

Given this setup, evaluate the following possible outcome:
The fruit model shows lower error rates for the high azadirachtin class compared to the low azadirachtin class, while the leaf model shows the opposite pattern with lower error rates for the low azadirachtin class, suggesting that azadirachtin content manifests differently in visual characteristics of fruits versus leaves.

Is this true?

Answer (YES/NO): YES